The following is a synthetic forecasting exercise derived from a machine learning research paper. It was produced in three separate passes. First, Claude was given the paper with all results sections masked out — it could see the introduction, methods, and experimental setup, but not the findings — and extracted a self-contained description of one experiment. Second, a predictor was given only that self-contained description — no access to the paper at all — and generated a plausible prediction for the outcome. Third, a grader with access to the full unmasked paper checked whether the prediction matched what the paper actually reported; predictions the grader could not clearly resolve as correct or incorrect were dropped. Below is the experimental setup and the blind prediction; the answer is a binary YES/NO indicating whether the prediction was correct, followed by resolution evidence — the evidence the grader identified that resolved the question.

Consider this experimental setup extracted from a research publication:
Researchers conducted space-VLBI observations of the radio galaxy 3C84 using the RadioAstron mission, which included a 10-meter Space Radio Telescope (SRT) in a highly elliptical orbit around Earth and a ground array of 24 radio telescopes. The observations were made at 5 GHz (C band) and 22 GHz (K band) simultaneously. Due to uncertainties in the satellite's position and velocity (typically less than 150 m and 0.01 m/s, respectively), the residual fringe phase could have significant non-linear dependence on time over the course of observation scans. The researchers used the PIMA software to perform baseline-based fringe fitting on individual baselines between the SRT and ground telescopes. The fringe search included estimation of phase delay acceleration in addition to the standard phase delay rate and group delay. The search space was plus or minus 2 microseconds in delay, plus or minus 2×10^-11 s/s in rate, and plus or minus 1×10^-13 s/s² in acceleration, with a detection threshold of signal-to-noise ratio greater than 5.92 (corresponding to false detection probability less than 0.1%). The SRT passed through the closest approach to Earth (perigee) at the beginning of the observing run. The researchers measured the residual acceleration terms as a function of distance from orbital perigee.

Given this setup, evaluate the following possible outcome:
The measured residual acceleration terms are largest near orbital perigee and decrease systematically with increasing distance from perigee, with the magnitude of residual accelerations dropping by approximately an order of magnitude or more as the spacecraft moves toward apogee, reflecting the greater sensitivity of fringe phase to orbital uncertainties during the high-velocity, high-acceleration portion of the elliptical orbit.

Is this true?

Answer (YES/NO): YES